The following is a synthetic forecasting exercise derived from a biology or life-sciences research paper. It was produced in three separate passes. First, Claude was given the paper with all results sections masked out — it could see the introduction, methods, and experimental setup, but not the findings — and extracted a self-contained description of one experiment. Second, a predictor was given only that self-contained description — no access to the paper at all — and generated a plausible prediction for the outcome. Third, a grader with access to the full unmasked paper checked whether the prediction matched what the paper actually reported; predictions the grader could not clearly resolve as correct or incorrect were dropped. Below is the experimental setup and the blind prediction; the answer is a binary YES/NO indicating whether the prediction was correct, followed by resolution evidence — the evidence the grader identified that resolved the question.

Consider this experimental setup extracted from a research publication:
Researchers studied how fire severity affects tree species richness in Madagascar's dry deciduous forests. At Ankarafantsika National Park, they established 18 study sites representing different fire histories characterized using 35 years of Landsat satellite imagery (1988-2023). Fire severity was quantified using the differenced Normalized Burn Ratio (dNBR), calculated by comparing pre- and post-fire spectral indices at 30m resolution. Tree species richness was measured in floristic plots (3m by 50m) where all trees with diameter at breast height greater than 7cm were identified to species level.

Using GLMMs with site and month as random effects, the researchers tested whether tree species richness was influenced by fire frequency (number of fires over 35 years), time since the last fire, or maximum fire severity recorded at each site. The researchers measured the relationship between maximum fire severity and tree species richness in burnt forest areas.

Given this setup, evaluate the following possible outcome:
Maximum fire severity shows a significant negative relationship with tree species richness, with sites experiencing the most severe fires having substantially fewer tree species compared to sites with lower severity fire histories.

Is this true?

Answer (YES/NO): YES